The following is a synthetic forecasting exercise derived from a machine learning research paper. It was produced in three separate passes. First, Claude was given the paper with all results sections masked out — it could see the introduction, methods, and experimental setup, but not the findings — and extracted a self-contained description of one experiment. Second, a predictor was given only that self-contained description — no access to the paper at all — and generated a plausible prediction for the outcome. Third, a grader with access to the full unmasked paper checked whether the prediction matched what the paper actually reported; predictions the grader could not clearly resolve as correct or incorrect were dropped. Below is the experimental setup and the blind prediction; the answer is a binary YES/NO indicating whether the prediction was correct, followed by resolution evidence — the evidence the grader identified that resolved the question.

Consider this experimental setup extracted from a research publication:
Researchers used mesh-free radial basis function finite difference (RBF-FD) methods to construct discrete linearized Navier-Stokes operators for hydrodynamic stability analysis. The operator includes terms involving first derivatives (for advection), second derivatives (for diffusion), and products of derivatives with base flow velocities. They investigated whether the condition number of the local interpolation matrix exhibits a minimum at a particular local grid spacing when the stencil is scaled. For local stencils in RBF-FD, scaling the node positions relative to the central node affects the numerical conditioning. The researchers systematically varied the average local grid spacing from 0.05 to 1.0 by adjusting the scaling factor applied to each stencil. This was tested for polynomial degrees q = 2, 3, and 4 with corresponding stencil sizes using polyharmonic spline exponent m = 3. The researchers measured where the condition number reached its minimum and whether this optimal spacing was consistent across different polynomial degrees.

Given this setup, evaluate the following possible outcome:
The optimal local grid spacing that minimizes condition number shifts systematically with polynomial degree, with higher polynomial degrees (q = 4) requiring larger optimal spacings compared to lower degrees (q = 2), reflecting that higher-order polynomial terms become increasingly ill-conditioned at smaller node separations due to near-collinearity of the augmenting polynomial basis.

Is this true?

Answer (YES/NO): NO